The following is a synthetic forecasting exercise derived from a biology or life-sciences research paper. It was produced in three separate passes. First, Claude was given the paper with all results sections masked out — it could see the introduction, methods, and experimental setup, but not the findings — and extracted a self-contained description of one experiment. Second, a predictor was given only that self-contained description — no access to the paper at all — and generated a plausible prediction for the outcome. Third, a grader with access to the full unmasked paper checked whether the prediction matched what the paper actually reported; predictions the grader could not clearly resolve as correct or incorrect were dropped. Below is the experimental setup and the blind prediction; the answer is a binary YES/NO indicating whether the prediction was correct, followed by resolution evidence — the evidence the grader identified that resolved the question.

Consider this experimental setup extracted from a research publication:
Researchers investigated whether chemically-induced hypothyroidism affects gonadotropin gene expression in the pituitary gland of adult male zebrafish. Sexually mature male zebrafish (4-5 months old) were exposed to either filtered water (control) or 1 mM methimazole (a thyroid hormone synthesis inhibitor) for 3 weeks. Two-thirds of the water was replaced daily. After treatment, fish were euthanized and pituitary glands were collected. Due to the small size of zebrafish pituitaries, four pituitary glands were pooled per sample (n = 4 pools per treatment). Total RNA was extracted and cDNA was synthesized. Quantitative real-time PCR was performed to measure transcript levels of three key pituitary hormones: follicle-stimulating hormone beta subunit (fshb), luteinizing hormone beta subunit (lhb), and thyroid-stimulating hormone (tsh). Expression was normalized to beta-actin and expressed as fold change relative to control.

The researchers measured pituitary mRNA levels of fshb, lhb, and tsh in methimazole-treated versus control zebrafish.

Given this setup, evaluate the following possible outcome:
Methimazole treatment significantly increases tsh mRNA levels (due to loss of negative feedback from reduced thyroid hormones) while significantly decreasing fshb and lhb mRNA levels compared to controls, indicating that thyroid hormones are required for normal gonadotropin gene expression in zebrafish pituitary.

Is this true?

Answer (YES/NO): NO